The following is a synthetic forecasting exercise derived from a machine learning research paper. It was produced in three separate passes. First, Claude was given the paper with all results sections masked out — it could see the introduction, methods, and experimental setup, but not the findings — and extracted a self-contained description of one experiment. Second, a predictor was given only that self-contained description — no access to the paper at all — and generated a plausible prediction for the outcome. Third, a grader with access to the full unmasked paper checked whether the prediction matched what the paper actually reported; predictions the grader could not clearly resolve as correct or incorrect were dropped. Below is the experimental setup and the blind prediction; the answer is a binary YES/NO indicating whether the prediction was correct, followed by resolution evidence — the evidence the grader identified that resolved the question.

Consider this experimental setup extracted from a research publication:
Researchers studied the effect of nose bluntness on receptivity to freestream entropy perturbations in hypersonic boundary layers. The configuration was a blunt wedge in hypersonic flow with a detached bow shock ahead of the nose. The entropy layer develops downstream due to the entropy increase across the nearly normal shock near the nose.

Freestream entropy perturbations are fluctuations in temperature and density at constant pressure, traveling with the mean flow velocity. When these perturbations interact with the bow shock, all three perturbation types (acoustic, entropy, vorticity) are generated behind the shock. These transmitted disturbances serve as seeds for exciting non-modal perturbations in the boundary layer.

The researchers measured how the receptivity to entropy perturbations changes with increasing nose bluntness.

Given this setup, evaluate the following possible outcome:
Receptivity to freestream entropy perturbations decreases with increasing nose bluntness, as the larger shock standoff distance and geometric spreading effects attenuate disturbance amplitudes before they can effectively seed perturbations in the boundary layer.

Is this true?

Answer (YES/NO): NO